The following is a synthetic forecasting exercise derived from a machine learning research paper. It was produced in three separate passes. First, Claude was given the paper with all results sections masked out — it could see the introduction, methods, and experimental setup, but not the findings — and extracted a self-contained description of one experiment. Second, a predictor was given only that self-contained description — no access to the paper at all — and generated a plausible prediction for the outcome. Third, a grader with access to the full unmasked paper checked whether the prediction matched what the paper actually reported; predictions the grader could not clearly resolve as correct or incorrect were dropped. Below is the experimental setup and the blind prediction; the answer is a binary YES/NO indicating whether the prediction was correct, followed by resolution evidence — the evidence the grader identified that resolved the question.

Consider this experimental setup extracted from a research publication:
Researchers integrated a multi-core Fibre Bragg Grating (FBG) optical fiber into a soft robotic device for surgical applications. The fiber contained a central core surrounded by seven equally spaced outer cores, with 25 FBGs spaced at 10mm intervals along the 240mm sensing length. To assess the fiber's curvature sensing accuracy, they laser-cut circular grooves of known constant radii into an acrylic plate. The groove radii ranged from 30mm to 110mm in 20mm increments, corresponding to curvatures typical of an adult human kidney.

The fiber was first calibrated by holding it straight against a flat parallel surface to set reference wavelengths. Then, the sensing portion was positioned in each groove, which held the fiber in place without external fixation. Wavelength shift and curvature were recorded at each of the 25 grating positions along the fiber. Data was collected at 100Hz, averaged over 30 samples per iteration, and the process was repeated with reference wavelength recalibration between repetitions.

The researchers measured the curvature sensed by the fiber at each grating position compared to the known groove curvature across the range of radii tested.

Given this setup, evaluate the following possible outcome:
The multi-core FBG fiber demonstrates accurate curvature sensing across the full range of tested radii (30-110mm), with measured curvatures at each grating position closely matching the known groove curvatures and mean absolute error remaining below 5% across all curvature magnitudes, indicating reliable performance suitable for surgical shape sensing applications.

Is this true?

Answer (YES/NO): YES